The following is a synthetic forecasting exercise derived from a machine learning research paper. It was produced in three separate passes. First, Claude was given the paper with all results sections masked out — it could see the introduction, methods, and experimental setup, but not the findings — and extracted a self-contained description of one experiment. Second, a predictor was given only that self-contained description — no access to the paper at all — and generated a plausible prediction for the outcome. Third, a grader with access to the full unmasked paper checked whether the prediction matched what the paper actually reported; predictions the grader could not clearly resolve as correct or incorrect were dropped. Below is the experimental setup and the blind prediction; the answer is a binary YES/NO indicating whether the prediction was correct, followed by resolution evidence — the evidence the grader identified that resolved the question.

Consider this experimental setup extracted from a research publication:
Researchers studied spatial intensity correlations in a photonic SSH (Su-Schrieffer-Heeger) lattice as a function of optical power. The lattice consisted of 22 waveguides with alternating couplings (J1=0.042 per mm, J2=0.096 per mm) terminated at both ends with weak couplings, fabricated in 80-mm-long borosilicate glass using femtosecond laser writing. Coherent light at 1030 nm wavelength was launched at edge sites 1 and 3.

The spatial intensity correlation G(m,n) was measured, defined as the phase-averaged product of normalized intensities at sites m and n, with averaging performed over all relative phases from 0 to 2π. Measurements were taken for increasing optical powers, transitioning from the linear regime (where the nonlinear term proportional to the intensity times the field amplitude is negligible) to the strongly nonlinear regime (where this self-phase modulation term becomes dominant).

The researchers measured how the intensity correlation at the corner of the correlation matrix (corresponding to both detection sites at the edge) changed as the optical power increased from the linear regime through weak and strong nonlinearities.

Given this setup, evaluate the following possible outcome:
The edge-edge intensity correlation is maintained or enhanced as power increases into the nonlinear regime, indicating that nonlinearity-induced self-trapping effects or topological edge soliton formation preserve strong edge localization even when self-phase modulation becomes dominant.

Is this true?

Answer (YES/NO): NO